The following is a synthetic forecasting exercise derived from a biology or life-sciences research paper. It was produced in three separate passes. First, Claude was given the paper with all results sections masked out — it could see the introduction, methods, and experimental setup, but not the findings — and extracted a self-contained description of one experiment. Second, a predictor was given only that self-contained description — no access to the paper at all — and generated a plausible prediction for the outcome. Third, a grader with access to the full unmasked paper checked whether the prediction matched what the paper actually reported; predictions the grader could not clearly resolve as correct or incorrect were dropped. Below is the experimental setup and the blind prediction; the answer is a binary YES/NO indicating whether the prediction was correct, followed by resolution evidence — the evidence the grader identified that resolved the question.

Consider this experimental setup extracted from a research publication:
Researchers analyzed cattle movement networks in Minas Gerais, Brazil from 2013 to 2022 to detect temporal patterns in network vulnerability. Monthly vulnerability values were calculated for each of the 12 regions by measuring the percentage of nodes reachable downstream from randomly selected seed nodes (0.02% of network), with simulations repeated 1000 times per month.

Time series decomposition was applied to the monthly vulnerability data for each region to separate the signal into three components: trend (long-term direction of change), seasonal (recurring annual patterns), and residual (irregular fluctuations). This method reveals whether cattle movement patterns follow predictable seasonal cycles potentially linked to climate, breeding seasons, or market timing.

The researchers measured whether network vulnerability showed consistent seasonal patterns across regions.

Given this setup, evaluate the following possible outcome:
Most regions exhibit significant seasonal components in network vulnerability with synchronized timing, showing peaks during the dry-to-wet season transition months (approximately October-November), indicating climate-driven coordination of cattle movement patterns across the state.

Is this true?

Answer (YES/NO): NO